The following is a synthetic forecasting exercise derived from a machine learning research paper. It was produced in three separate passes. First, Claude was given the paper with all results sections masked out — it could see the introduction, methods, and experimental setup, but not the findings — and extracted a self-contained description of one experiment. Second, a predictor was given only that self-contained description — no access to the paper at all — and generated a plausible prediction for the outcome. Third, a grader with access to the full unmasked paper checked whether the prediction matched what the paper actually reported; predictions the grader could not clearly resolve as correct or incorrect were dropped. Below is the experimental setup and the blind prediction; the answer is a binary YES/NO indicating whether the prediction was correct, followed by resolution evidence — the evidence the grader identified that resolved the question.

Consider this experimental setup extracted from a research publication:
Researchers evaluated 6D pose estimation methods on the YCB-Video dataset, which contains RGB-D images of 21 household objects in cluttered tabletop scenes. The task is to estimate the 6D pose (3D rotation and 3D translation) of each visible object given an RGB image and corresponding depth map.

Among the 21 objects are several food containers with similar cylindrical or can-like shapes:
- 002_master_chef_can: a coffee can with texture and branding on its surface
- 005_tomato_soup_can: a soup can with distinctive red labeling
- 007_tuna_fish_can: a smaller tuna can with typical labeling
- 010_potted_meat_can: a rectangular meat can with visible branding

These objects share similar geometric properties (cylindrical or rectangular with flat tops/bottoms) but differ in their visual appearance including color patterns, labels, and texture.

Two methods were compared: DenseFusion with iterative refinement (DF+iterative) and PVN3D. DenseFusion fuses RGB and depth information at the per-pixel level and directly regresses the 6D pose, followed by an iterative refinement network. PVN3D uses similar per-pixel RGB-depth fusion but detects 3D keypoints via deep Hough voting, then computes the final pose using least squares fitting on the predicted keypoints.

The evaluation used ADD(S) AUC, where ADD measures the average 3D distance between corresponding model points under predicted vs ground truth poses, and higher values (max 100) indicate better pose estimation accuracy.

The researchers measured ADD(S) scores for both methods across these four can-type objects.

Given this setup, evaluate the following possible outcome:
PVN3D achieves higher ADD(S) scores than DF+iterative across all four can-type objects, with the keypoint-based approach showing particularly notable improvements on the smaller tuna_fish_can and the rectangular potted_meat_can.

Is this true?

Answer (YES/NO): NO